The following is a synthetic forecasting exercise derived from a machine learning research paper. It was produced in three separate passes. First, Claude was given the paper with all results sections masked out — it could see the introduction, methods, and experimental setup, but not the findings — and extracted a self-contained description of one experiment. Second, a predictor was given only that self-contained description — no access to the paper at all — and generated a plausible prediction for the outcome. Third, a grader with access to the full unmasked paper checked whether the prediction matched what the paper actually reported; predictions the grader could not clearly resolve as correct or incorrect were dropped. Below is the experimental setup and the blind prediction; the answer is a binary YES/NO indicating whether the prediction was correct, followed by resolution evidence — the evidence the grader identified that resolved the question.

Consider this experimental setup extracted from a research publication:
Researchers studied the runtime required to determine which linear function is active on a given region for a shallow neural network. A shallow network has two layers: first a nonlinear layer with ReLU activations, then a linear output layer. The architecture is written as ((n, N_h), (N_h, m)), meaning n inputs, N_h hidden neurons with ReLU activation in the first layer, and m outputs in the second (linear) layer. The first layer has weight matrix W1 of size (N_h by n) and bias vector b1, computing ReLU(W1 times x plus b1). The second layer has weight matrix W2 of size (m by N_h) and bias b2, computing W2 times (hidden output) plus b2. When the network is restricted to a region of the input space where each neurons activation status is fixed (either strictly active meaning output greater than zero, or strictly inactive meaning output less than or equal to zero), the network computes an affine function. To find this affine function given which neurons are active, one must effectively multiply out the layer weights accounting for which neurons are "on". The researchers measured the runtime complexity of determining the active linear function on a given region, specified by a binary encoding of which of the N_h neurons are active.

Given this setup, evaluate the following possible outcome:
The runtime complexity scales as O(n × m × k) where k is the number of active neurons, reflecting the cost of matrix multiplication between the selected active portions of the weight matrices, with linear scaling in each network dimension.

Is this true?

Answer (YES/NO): NO